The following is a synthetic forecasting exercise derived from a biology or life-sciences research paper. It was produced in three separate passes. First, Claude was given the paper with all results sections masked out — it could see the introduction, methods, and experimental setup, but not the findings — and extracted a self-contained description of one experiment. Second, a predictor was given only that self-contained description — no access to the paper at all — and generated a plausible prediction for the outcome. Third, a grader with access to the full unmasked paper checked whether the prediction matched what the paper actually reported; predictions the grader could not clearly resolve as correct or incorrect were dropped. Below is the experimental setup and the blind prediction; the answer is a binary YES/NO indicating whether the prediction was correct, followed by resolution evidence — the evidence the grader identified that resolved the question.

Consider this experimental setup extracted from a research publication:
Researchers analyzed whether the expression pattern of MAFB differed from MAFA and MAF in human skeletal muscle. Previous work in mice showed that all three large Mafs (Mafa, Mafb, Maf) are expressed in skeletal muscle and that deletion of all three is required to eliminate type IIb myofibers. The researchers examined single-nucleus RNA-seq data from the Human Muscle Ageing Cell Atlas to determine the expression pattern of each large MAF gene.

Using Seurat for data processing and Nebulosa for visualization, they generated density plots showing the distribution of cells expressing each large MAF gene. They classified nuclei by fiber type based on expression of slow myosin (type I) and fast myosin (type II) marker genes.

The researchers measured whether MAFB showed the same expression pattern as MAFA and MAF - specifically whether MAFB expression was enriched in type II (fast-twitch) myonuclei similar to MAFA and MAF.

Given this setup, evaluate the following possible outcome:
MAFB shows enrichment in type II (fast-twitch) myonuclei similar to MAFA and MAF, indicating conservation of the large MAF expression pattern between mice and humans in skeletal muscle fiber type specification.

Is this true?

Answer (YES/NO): NO